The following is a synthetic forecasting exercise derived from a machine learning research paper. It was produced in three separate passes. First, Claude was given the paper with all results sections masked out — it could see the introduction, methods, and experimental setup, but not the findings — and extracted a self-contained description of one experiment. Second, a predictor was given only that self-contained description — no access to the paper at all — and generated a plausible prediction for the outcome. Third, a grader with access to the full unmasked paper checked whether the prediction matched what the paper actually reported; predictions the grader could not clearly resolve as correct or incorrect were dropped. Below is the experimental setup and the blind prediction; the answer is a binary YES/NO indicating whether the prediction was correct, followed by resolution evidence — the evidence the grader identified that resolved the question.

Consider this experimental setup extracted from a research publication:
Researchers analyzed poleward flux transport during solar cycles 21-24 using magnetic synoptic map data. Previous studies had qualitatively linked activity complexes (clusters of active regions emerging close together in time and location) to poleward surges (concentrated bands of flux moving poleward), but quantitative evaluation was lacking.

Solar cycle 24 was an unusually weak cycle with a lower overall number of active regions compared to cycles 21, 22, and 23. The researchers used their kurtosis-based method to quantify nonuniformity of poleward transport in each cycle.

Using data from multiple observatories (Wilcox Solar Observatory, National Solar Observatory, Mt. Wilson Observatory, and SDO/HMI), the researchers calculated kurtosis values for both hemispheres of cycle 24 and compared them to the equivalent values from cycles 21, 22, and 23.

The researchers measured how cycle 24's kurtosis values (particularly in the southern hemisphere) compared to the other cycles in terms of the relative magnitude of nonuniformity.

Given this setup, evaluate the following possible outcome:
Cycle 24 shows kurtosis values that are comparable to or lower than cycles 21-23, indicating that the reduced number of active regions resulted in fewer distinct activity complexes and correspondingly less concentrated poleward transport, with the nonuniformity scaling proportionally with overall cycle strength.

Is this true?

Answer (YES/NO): NO